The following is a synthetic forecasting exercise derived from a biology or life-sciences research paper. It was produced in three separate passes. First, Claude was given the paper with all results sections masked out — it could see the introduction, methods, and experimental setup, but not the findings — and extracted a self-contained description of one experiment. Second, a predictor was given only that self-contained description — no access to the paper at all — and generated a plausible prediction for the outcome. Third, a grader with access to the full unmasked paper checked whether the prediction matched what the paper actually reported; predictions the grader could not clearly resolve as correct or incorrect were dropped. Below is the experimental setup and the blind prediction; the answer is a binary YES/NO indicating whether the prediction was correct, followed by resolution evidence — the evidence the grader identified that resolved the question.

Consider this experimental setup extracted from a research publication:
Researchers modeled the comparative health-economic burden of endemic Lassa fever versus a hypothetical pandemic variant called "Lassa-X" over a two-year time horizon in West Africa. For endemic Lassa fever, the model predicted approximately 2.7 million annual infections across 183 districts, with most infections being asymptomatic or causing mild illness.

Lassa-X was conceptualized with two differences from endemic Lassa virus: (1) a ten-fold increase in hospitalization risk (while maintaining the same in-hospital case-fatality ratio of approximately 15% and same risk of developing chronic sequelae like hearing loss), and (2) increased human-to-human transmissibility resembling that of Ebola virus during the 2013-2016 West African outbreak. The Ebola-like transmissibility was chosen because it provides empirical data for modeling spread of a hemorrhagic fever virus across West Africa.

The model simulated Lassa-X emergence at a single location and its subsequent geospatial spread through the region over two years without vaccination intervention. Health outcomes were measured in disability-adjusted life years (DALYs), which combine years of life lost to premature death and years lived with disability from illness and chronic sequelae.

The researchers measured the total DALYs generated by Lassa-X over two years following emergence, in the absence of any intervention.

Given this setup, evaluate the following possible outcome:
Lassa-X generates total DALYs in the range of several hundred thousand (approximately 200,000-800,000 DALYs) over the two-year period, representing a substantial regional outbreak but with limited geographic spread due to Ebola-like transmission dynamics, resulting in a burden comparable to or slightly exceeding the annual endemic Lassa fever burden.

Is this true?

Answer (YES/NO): NO